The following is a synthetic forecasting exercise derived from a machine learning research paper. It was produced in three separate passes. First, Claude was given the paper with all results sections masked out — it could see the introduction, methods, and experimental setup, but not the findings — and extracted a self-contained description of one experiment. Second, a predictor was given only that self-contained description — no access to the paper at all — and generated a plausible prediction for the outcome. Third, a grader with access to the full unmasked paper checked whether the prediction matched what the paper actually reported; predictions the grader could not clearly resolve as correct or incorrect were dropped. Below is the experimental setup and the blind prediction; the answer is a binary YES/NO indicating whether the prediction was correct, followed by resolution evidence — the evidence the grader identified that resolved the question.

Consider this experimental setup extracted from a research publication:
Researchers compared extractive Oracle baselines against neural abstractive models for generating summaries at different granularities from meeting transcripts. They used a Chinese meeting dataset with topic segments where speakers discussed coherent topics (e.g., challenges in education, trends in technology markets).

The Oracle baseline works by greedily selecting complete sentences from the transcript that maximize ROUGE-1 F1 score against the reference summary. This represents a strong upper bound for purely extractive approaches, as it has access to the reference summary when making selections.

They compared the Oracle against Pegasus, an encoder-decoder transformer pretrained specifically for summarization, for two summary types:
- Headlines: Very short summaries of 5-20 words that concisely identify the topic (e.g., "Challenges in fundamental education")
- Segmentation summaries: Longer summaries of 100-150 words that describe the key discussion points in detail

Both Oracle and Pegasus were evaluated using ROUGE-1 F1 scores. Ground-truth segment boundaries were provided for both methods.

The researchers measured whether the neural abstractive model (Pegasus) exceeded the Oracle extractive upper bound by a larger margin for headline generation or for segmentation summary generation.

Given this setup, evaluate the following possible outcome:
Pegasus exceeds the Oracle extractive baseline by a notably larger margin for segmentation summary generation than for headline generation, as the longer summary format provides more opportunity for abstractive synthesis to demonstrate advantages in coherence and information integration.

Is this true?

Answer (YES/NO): NO